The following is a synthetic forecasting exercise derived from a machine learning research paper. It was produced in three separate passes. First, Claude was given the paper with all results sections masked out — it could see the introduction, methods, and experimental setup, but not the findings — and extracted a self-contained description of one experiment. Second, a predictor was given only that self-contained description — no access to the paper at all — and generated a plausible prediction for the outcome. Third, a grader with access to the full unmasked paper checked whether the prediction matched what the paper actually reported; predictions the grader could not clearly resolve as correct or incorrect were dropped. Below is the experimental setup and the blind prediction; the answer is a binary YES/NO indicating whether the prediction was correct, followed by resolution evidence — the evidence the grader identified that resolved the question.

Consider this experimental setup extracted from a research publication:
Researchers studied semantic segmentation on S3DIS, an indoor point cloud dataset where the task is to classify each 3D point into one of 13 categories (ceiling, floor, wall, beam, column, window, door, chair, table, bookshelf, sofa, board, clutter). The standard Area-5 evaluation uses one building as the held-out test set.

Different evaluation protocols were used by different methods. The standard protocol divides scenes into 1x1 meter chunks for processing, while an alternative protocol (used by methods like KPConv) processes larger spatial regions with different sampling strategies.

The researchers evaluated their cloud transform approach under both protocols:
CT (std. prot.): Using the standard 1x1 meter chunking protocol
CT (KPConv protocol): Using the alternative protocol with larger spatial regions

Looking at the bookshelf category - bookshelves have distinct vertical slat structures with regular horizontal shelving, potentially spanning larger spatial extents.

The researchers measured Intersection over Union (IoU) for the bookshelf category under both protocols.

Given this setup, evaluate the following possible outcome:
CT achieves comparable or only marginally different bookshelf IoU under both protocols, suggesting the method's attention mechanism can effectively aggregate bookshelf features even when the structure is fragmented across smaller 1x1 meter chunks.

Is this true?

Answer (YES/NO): NO